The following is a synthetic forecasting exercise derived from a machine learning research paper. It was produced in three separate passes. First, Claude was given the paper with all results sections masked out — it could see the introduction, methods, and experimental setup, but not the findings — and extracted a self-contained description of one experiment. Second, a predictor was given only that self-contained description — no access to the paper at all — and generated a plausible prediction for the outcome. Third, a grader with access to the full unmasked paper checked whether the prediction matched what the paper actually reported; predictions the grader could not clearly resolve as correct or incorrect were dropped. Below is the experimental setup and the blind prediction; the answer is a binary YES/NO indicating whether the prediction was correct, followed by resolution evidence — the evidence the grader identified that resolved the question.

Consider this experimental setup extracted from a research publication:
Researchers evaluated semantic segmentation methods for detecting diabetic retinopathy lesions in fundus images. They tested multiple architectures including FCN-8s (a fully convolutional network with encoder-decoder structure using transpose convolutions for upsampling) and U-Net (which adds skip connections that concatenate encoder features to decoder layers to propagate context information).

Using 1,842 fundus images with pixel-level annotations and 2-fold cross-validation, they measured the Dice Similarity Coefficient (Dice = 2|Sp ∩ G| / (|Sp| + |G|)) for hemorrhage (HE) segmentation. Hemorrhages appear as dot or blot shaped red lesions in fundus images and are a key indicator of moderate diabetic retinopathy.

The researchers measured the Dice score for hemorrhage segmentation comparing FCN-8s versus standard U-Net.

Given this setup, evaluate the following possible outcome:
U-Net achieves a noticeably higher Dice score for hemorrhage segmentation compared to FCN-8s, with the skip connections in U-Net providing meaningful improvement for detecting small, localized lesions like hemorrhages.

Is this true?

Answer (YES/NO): YES